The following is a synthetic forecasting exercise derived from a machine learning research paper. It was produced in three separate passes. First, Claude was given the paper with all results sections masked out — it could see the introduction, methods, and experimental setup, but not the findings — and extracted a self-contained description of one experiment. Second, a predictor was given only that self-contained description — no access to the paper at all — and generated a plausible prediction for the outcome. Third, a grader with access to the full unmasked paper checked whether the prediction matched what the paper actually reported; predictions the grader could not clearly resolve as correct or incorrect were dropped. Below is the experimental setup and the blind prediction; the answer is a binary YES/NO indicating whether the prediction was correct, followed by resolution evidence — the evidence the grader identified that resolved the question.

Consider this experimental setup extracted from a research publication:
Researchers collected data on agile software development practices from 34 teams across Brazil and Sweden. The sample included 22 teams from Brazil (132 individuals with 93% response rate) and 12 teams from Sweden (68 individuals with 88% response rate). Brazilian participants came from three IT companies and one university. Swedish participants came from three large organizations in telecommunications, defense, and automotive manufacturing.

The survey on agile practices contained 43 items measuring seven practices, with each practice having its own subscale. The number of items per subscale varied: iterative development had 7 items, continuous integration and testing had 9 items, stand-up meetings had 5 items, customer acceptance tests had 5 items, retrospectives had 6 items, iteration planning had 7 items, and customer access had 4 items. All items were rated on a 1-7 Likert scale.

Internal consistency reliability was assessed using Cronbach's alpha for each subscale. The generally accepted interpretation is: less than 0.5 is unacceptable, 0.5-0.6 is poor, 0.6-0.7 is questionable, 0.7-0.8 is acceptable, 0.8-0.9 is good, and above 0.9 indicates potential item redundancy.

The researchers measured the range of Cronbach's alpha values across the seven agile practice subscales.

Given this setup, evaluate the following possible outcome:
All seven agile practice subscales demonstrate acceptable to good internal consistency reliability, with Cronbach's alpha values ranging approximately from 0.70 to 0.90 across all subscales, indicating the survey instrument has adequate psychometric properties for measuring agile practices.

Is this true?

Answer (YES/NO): NO